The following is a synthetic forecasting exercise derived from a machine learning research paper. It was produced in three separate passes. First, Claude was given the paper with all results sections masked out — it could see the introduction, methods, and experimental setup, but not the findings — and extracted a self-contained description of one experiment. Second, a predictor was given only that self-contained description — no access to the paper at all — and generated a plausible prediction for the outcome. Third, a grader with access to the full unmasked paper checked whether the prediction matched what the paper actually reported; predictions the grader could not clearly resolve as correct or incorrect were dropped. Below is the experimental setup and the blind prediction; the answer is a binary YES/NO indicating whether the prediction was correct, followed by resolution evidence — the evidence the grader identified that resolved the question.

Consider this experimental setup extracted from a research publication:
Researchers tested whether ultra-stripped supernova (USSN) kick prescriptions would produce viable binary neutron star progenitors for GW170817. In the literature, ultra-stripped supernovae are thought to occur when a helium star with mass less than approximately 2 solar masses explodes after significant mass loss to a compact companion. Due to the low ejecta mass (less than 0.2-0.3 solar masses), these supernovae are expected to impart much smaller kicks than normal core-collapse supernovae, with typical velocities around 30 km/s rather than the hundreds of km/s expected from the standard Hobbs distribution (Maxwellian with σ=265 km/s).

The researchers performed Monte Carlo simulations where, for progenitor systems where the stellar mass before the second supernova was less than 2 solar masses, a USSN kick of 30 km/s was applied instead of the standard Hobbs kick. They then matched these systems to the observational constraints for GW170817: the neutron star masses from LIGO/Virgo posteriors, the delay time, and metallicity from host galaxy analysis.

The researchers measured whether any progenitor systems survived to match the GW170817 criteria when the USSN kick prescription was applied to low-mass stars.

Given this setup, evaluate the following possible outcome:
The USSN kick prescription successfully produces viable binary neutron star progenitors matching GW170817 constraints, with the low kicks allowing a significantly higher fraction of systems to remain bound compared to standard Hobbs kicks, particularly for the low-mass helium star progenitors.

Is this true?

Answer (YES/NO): NO